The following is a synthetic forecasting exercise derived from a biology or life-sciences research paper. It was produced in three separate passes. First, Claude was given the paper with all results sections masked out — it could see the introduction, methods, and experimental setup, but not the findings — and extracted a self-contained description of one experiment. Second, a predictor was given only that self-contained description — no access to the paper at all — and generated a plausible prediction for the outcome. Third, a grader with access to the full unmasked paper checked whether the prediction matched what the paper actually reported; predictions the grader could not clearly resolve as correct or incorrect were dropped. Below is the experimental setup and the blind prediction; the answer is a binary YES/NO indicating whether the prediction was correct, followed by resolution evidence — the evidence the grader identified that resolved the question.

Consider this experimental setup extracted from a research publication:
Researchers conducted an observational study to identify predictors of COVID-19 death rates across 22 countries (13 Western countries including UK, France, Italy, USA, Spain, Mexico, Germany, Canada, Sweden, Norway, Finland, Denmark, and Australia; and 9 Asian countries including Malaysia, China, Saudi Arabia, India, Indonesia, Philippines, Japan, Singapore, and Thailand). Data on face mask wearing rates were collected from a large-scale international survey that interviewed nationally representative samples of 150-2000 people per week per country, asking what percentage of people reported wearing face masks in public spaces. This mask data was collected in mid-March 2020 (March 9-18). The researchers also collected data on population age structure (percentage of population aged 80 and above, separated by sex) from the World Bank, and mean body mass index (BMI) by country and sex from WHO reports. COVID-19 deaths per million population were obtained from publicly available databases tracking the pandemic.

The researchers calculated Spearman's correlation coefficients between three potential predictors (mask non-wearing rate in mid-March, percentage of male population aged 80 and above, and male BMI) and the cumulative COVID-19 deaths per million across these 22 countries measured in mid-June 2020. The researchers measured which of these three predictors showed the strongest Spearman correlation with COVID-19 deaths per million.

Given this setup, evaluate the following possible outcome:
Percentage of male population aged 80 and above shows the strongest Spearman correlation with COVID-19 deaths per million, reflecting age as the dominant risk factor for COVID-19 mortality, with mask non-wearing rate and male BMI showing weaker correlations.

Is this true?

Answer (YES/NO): NO